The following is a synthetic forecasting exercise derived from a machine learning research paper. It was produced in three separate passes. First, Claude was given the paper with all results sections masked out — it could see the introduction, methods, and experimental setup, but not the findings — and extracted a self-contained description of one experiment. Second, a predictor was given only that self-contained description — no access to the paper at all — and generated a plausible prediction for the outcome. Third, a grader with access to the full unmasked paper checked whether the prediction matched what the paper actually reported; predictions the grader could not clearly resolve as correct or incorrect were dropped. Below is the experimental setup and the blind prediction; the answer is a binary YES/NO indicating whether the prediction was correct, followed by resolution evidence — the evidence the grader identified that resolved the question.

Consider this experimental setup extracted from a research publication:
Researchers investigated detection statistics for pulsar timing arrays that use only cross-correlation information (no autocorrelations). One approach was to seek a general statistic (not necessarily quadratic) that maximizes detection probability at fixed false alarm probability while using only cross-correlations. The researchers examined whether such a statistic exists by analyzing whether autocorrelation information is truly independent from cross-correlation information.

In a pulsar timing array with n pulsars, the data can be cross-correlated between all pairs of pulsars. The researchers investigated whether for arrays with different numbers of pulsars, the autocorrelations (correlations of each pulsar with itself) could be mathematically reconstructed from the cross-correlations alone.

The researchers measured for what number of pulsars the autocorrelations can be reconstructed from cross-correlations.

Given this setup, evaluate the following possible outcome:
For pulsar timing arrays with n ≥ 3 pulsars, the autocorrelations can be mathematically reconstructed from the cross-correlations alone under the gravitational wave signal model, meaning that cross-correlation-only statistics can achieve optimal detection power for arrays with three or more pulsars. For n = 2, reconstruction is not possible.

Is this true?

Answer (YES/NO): NO